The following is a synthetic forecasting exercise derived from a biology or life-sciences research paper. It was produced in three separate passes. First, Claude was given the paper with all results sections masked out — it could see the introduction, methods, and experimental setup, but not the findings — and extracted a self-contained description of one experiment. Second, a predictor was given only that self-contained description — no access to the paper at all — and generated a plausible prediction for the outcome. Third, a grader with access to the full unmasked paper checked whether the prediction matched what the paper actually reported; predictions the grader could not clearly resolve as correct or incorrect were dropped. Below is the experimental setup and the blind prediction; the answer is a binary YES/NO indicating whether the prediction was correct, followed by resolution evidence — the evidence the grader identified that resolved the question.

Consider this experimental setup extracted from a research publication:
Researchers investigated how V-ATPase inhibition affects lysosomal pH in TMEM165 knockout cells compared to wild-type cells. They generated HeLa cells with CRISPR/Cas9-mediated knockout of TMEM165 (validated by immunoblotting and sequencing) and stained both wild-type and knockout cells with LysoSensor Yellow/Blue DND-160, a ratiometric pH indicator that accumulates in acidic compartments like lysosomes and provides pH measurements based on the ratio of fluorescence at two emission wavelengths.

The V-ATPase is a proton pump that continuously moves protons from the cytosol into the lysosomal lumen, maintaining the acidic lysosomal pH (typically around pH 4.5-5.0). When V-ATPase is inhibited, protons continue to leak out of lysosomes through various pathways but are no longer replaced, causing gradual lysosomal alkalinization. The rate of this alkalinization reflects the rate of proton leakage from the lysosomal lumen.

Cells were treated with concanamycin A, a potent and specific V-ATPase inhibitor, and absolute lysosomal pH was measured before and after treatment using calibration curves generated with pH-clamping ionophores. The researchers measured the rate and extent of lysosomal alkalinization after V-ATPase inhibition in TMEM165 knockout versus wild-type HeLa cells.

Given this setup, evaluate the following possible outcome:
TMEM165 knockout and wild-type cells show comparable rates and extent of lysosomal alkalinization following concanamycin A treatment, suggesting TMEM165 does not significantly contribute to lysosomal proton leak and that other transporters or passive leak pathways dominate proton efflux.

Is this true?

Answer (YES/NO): YES